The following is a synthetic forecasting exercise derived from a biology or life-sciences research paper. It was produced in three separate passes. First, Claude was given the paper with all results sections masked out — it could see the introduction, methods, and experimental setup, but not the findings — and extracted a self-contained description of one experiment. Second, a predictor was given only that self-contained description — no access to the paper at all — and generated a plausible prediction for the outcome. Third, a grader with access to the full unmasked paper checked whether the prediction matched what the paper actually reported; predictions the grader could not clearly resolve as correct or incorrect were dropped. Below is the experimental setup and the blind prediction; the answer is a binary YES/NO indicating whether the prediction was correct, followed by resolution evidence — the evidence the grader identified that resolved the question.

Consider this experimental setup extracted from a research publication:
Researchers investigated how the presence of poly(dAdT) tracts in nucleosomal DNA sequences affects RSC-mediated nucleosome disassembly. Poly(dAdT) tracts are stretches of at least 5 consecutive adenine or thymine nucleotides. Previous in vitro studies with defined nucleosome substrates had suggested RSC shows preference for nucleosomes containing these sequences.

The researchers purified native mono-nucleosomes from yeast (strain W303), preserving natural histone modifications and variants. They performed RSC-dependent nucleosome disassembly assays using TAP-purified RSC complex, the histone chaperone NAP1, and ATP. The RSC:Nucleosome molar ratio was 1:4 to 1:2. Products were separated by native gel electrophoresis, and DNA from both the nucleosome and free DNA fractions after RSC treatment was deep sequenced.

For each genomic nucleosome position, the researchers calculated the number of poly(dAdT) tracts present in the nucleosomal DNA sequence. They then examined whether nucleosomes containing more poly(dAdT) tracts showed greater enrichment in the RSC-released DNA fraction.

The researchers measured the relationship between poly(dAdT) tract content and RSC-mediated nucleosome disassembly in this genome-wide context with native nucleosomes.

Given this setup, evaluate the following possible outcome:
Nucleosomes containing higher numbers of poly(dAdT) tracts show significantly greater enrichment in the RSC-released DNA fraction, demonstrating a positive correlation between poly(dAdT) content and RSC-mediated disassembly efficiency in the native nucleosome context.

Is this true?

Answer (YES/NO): NO